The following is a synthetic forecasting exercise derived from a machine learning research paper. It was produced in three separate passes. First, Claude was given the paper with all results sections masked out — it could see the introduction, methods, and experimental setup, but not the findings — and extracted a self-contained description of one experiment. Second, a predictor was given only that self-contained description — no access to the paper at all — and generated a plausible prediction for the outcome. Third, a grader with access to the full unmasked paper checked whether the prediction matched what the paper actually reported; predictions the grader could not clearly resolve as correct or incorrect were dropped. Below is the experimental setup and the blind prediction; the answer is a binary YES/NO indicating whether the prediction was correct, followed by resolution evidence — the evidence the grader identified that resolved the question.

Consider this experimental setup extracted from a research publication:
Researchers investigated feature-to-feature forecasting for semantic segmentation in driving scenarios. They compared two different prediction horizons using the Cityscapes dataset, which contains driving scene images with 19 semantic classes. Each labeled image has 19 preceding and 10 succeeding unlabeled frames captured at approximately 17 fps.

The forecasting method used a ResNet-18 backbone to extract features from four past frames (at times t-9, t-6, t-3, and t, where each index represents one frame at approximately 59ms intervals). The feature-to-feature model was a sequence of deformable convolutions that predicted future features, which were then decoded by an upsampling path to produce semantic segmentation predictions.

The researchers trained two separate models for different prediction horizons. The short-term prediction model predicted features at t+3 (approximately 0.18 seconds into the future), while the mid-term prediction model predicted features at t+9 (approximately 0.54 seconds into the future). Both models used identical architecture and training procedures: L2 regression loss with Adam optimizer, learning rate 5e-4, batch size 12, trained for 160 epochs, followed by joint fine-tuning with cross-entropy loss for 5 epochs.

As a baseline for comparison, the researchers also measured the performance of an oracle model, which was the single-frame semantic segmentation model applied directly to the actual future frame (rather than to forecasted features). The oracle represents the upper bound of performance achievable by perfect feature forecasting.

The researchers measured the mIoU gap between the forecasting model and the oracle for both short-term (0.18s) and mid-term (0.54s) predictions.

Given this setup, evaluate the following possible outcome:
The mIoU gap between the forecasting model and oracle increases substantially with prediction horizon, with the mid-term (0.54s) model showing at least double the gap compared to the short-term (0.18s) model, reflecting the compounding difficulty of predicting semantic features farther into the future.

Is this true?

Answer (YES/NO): YES